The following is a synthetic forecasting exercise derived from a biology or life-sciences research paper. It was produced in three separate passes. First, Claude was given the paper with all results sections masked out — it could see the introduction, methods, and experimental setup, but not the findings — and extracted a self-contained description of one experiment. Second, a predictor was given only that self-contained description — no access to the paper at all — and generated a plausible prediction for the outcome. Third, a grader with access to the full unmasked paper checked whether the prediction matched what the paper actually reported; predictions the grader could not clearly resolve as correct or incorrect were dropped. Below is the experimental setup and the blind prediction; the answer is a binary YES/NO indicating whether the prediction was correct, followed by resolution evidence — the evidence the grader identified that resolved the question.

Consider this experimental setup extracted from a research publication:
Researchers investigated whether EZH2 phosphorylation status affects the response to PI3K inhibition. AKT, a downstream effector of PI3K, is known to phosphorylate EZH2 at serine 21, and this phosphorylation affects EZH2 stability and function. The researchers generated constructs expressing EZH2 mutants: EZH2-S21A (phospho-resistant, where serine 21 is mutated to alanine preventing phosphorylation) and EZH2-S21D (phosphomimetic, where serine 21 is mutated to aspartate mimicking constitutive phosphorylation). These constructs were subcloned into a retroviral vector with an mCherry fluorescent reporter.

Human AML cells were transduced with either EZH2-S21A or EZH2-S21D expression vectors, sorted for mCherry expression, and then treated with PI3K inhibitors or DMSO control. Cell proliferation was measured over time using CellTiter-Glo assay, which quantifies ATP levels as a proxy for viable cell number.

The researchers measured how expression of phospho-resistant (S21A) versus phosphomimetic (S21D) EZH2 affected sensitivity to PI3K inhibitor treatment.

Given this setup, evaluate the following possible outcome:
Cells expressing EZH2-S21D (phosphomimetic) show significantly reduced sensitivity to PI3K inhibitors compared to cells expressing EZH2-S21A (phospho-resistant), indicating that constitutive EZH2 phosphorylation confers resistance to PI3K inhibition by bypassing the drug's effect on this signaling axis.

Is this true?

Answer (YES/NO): NO